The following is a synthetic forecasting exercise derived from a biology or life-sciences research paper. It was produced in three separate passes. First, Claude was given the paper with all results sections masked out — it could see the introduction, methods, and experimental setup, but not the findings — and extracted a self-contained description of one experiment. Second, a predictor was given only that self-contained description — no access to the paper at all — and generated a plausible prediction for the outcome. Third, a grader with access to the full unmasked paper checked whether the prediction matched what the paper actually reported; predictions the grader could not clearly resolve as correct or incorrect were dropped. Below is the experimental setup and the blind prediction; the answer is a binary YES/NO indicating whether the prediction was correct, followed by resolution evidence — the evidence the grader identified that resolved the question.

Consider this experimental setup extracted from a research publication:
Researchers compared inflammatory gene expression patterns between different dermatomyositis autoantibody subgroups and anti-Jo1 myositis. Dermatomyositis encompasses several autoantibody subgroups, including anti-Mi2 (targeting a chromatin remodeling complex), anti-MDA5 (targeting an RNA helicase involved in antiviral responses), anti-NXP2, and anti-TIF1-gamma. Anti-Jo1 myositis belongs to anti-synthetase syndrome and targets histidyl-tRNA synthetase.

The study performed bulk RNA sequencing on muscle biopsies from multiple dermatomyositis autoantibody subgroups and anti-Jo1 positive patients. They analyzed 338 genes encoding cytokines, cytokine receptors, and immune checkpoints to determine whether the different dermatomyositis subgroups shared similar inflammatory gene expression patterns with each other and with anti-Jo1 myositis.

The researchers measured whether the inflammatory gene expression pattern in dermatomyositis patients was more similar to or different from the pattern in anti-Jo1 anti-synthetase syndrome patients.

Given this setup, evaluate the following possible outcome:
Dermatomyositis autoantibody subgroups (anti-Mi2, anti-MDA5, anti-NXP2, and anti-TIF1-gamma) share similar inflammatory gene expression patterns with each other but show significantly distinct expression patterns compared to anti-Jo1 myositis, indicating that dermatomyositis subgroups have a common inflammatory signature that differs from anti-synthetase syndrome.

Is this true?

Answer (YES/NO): NO